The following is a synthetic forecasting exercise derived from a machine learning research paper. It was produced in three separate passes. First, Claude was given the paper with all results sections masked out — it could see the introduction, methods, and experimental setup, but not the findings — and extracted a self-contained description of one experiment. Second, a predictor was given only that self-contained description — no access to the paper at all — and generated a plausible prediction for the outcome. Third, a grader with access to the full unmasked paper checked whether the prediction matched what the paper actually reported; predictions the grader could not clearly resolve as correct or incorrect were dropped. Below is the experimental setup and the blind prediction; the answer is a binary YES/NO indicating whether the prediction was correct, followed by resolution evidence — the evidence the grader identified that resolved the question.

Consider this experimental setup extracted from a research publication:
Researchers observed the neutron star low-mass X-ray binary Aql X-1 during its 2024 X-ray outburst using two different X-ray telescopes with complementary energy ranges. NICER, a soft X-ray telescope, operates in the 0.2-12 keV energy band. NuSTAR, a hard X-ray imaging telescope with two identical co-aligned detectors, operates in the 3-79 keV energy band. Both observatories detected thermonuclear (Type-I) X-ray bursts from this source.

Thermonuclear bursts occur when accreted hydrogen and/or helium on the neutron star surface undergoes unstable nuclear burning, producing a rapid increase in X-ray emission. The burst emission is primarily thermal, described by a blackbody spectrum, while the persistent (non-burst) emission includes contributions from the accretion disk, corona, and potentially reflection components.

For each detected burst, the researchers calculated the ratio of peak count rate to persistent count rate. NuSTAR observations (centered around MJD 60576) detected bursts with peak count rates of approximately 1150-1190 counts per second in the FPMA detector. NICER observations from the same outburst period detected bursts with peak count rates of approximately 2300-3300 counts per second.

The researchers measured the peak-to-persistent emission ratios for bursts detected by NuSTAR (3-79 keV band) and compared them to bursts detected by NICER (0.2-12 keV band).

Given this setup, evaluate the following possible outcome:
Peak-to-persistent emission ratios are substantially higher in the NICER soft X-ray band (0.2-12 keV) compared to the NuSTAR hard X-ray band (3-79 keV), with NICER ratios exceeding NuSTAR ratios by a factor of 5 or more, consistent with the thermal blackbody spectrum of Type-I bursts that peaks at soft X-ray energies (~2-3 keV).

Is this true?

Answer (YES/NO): NO